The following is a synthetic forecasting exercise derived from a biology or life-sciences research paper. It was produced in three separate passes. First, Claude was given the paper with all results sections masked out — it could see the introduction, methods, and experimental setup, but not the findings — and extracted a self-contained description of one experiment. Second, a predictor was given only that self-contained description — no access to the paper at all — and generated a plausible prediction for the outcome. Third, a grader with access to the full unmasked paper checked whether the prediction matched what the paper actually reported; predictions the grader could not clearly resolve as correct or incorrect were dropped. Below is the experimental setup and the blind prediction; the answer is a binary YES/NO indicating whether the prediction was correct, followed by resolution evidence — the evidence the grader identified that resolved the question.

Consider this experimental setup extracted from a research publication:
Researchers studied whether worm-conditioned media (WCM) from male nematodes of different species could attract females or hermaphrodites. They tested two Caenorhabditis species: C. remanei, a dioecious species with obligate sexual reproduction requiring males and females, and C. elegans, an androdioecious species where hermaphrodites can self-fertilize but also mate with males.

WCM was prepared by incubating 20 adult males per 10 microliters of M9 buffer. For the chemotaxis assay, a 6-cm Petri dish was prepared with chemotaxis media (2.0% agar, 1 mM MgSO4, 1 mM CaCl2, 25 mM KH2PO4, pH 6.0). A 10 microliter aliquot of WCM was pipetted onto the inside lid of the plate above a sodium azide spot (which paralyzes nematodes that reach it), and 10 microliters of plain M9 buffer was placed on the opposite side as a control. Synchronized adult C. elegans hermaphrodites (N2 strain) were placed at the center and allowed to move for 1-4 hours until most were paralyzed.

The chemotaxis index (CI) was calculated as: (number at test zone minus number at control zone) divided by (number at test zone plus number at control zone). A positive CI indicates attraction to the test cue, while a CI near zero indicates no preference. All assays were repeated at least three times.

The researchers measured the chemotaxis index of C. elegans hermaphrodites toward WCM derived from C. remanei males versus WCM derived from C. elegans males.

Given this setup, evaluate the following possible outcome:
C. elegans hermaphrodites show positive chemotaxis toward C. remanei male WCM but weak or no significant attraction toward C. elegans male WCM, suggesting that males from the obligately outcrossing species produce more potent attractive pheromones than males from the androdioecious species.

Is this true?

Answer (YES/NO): YES